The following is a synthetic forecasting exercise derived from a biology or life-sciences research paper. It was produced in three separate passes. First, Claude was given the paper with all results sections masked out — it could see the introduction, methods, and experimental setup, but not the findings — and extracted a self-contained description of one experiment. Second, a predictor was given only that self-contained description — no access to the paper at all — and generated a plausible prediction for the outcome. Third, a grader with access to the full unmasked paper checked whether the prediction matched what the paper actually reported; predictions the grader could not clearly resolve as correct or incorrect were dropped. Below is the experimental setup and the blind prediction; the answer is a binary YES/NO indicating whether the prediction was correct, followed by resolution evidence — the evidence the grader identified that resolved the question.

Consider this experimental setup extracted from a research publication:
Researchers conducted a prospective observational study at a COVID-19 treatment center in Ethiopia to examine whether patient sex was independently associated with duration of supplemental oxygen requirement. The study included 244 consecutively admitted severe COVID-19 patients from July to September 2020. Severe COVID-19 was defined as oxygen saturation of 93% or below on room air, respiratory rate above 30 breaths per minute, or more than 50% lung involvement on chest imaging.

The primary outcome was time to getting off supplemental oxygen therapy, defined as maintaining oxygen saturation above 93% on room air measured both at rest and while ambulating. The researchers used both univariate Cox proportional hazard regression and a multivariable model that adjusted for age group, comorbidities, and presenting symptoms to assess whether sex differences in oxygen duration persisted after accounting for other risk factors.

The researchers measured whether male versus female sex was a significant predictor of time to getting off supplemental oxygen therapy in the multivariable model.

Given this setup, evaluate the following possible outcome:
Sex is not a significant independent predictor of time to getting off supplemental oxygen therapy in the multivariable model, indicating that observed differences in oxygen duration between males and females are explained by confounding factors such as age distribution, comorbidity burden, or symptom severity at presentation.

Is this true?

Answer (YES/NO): YES